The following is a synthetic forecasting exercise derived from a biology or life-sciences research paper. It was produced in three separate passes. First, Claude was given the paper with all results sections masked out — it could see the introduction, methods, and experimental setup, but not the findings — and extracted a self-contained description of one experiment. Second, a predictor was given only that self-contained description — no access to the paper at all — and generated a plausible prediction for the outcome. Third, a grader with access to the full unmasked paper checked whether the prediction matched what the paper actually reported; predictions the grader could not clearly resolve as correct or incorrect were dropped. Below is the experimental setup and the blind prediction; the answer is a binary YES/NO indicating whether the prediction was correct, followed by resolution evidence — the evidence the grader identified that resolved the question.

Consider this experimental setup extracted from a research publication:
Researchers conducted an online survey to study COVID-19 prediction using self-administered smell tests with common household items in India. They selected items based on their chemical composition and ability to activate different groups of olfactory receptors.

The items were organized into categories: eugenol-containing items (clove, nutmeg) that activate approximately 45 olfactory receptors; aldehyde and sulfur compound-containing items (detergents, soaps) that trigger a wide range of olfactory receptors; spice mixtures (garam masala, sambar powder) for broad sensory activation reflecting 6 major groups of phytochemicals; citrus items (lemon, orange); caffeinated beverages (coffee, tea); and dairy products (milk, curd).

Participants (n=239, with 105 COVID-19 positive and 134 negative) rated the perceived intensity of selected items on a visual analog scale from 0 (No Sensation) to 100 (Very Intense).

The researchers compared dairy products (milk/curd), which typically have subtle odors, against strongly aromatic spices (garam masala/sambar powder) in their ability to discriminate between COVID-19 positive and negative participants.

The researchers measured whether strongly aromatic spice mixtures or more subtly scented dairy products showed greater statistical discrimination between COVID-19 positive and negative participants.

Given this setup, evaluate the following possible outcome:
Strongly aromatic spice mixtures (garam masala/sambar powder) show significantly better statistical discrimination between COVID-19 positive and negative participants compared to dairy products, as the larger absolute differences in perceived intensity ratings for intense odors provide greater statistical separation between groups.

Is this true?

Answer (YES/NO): YES